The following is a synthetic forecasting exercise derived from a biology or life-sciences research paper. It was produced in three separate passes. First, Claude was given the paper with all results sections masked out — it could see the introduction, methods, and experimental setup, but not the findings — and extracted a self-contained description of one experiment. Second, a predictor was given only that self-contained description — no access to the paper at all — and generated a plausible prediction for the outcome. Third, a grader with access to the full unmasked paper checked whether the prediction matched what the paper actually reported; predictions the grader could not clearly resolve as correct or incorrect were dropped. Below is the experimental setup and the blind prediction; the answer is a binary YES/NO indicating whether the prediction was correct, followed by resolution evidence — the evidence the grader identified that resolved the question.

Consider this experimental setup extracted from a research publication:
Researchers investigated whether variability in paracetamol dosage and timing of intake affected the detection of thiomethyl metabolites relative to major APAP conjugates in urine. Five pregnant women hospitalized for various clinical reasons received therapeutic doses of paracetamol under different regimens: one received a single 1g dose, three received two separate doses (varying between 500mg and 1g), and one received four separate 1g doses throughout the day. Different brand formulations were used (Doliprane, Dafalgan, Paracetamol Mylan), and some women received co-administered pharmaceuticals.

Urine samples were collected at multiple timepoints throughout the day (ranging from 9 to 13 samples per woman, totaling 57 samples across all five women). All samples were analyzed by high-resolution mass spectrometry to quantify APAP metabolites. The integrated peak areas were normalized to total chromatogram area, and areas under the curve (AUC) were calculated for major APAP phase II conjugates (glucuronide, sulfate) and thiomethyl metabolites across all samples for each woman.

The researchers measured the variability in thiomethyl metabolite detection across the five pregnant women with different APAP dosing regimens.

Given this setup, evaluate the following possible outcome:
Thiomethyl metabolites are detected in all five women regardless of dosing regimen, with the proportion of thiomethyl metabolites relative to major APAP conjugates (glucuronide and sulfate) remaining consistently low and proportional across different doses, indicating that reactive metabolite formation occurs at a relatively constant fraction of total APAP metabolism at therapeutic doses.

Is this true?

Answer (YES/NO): NO